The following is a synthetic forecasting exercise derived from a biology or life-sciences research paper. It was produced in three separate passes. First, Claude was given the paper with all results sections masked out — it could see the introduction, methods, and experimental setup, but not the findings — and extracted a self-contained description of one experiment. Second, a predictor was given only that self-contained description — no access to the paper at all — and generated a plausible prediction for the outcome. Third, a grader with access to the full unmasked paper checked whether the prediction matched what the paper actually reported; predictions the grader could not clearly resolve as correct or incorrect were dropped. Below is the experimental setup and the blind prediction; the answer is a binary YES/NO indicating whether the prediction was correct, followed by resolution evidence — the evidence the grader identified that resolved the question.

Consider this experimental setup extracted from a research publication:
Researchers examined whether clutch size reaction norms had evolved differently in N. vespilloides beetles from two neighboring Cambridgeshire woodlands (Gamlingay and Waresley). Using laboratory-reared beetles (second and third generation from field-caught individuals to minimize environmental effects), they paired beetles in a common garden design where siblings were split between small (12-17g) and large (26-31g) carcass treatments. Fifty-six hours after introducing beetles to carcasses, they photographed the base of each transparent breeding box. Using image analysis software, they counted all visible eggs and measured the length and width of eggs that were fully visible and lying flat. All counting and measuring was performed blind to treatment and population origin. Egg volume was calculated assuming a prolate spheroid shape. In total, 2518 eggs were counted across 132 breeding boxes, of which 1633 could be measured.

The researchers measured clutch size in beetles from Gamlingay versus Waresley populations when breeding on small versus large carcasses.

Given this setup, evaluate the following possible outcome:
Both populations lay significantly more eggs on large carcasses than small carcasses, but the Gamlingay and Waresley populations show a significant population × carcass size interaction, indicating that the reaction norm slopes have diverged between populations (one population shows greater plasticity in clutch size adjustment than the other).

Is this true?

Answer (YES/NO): NO